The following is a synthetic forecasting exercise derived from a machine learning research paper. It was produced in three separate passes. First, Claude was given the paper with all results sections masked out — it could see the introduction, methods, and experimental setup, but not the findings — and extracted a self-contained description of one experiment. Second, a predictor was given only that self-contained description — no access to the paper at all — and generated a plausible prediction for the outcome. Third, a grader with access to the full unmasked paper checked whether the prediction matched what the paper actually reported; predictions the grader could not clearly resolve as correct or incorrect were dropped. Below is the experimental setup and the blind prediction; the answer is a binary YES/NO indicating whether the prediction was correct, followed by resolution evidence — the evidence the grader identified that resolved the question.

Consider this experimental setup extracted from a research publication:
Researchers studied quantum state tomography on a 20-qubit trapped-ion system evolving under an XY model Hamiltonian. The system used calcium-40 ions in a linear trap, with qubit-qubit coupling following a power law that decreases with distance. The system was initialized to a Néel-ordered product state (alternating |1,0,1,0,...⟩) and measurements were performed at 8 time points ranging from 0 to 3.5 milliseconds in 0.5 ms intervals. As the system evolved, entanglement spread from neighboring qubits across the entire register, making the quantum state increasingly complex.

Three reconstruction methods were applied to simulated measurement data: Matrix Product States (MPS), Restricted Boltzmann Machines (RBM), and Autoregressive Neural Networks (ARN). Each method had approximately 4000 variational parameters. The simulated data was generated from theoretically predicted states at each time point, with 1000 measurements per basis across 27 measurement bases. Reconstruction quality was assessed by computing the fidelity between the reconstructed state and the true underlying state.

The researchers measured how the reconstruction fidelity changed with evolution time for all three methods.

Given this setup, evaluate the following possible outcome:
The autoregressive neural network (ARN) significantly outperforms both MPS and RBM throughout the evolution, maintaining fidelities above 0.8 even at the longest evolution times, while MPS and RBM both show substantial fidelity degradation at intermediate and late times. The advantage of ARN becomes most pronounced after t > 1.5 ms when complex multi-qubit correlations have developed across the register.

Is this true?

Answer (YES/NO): NO